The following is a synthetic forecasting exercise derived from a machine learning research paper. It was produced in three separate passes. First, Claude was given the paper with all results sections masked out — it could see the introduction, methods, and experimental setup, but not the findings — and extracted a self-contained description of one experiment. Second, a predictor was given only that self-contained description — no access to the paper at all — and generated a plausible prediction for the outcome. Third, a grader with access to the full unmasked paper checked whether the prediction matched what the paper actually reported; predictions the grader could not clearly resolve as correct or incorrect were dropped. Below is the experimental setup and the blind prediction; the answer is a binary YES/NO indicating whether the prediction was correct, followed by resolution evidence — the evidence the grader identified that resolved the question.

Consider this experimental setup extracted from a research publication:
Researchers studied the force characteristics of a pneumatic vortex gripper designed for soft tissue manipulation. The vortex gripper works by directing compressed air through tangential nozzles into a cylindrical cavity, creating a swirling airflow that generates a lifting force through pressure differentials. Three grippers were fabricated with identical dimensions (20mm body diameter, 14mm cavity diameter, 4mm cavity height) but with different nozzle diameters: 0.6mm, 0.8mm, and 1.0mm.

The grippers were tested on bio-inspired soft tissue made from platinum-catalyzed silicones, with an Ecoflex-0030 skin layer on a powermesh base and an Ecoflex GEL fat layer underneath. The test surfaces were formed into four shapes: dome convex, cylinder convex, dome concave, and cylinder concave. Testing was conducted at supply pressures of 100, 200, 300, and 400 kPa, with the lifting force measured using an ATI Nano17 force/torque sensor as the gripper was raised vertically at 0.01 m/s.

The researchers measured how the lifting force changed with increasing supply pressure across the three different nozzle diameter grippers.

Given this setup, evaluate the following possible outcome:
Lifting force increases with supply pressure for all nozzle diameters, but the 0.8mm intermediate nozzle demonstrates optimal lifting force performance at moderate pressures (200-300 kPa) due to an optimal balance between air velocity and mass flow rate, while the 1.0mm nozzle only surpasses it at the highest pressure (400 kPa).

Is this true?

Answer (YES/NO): NO